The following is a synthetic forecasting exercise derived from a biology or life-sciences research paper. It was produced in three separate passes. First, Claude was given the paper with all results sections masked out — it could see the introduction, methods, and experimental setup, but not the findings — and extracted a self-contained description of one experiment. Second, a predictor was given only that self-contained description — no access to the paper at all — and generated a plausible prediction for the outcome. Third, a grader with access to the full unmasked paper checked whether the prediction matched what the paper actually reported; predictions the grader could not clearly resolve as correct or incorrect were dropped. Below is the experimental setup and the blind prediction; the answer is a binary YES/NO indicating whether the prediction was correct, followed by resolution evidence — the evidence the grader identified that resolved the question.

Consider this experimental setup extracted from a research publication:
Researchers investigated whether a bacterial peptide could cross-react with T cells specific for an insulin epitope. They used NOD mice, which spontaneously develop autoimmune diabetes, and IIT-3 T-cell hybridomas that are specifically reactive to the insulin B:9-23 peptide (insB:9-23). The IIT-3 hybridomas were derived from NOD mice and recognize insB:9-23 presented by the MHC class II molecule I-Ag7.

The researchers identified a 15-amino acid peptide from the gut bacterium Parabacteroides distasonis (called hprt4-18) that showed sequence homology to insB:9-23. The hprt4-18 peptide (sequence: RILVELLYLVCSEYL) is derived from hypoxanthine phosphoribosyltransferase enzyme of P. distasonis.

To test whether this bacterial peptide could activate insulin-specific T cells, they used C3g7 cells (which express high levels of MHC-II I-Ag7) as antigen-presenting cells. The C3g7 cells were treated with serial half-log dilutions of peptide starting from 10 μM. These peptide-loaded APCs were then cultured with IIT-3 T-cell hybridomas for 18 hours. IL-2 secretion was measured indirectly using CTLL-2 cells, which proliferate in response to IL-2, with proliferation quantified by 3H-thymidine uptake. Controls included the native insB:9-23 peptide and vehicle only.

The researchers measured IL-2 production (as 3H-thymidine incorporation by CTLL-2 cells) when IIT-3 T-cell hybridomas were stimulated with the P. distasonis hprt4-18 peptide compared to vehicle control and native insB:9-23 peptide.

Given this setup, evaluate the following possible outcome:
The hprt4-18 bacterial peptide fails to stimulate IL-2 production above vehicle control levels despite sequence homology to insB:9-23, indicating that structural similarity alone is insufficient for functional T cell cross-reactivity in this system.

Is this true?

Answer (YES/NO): NO